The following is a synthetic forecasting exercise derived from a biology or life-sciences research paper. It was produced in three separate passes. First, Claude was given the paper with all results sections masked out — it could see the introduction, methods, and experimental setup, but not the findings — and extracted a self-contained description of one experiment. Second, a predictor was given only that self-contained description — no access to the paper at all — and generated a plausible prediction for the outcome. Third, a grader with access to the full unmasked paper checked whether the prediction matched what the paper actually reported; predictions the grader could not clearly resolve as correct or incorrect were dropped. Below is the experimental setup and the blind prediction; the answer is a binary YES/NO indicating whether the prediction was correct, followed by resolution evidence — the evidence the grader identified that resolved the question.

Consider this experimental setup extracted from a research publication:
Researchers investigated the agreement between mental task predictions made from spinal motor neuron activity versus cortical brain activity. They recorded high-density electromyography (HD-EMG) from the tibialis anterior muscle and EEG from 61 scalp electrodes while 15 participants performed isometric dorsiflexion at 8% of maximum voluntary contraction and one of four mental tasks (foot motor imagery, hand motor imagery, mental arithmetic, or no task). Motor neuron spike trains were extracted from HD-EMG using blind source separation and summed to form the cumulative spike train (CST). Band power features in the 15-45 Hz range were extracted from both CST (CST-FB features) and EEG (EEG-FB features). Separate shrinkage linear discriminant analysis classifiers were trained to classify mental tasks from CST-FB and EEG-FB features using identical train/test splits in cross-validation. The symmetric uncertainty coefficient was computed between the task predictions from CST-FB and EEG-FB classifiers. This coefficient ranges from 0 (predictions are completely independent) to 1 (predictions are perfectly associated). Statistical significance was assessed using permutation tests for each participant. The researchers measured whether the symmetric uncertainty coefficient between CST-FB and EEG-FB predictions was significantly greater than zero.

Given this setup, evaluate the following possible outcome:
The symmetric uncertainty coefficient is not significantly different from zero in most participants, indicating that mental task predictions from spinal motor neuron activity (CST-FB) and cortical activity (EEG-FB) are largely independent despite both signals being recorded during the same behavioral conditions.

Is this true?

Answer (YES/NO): YES